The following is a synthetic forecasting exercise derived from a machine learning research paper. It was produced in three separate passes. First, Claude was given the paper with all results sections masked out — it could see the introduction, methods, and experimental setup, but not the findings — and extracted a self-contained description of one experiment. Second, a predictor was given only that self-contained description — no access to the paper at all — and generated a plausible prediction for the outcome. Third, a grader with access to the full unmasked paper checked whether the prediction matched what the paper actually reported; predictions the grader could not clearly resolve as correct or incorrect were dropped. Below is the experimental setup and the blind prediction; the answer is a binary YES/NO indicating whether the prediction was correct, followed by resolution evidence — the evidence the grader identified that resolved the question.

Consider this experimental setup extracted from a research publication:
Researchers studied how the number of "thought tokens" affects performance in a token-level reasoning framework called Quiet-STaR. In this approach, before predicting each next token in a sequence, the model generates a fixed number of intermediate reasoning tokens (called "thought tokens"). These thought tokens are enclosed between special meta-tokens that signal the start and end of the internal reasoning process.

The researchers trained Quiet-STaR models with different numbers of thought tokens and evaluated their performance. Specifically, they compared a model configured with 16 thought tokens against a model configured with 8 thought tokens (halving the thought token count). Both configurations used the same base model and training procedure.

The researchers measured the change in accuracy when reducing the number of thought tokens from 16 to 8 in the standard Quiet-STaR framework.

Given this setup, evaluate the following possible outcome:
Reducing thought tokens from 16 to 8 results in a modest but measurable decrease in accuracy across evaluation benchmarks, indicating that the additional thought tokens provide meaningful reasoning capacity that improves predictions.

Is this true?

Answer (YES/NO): YES